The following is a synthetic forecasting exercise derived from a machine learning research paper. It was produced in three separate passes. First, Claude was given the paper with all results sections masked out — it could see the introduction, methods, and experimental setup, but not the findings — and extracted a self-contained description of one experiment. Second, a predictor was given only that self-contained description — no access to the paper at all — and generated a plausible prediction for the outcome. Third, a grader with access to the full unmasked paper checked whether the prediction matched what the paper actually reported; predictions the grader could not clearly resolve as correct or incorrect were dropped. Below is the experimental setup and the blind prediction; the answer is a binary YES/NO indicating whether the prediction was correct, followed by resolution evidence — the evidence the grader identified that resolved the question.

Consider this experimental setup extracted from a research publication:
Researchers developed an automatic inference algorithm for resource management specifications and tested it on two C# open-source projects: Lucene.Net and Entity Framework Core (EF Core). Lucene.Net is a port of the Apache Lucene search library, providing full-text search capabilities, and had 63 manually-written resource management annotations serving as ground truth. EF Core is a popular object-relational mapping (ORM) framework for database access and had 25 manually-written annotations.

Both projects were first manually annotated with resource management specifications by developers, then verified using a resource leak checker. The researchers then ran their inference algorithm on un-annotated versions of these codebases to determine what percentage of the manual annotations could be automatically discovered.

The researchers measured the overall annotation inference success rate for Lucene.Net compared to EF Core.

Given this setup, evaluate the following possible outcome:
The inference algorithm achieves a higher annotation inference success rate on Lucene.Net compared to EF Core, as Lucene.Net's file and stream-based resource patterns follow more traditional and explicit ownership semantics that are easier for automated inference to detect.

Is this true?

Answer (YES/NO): YES